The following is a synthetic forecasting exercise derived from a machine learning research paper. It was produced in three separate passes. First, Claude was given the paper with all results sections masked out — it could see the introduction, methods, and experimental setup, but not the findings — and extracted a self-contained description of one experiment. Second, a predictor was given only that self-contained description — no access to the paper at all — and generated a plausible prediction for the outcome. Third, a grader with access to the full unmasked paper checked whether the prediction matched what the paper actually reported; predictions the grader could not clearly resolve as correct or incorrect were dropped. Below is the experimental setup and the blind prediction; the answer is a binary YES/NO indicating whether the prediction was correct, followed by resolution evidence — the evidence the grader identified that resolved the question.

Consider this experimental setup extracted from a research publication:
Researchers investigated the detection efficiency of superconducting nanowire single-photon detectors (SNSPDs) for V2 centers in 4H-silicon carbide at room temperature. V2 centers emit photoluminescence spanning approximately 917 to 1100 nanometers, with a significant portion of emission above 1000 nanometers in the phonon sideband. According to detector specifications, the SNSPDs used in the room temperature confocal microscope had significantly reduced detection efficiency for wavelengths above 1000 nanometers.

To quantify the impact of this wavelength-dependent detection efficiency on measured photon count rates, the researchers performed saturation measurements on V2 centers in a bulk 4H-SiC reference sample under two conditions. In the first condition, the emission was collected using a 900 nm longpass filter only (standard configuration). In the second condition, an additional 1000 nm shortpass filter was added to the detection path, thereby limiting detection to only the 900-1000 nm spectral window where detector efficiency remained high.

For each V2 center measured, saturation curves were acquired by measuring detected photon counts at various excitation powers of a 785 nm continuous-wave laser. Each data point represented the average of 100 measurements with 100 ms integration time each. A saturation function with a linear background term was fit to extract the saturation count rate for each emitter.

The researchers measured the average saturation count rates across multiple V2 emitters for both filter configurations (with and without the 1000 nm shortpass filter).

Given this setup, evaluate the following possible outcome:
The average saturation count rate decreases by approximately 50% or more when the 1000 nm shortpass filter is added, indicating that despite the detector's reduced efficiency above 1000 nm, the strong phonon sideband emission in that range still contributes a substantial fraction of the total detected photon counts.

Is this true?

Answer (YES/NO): NO